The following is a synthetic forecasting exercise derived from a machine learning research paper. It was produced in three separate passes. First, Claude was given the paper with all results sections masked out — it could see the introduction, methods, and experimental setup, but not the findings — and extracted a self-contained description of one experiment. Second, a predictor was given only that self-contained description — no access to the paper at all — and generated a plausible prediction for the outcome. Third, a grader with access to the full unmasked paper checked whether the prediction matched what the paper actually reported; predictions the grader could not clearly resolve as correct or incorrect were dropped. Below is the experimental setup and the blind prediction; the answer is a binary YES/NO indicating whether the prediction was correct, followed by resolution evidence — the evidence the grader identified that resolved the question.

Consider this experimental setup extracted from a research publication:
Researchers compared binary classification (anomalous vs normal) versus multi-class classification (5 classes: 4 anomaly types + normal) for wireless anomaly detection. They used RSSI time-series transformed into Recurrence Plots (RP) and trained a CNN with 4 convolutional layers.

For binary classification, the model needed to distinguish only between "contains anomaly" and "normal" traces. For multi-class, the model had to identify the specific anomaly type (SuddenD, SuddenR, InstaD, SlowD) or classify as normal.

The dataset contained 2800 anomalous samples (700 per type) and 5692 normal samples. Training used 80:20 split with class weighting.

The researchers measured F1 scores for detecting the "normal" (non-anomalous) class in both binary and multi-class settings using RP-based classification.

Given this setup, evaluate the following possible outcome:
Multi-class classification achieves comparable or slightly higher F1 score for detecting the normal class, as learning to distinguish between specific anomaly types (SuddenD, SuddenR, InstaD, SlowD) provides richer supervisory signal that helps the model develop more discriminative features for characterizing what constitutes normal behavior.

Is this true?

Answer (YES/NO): YES